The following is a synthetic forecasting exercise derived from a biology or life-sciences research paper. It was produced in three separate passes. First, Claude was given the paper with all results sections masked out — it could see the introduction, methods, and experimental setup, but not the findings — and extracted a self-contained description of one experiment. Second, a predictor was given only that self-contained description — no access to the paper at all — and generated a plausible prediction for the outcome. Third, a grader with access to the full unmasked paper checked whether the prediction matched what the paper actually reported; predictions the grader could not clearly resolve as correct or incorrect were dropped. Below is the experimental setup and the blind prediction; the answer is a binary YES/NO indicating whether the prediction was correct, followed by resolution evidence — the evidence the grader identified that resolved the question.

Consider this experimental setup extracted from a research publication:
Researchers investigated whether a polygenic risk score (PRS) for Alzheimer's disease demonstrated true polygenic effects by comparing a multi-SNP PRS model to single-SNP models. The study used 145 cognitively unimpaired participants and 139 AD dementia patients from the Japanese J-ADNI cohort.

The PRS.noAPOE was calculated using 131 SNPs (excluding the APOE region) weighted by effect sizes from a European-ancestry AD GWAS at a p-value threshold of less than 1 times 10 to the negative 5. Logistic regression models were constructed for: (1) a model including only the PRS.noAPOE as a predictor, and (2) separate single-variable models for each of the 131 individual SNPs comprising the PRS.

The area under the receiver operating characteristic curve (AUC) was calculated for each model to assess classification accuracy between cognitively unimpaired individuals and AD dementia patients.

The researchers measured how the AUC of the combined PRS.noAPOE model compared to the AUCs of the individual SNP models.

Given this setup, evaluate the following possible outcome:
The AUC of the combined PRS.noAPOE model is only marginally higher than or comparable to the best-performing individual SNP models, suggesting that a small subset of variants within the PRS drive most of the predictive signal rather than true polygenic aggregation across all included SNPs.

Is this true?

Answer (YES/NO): NO